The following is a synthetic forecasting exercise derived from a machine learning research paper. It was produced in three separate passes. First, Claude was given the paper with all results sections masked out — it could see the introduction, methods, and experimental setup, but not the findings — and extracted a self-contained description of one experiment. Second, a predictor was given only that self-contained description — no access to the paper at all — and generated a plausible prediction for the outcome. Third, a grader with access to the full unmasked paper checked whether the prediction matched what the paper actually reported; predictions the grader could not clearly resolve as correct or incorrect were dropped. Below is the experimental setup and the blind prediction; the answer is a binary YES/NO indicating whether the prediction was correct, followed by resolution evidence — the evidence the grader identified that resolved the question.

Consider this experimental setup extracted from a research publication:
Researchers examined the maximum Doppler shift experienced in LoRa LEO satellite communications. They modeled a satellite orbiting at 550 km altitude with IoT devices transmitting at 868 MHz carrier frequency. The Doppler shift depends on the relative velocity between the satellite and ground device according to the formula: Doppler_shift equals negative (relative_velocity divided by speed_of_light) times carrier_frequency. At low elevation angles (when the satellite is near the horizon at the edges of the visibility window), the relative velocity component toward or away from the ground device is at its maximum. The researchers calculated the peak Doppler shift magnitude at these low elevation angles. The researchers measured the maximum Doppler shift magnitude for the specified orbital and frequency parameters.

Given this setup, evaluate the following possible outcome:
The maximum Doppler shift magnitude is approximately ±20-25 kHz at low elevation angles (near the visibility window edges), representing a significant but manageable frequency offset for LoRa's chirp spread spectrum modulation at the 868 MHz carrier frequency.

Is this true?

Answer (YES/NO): YES